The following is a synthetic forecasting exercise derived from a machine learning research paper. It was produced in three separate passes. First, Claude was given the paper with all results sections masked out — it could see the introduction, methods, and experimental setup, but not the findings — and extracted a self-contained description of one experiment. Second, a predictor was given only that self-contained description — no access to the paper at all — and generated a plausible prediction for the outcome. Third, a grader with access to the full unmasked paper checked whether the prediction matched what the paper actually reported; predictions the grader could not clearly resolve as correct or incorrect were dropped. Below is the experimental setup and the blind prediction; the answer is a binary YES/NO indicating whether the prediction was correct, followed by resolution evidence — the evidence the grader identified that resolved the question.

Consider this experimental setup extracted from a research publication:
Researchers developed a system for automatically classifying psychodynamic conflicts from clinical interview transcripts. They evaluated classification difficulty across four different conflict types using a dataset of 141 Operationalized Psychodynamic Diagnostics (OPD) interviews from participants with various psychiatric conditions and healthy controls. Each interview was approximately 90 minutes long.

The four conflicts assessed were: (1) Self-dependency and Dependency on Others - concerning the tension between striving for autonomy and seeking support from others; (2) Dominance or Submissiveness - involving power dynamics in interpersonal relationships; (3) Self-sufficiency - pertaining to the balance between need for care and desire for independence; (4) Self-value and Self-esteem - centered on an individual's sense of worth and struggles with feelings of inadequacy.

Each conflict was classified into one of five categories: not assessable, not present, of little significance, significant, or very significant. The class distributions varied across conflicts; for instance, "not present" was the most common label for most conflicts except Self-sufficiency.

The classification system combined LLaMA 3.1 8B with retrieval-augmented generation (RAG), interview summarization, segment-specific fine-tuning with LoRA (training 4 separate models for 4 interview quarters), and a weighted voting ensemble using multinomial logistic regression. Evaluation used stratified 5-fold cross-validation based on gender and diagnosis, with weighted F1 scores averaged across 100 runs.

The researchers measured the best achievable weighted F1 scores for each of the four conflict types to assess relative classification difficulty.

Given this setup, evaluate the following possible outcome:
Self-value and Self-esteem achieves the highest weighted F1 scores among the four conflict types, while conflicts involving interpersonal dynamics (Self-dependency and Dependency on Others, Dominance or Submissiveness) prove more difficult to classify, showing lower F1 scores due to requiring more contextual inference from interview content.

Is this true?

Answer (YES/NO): NO